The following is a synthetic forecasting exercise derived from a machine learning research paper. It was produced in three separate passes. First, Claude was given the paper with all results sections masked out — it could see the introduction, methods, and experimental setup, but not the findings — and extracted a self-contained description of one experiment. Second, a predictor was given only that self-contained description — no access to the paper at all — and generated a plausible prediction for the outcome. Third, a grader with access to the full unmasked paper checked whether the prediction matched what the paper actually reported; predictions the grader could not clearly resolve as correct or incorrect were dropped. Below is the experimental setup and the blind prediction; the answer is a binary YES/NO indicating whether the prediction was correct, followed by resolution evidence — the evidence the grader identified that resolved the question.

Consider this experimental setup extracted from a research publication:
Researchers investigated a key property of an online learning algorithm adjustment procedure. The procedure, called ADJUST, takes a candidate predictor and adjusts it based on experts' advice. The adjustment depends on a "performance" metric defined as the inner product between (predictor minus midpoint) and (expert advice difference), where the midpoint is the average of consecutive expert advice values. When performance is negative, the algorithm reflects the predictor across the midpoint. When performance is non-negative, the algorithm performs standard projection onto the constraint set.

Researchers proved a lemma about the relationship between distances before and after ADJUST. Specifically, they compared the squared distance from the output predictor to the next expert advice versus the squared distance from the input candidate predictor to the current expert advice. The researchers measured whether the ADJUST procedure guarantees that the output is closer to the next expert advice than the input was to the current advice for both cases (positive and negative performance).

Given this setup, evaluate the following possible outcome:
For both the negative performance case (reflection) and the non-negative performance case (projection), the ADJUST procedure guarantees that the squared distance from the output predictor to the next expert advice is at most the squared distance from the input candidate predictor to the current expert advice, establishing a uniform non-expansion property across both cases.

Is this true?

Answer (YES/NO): YES